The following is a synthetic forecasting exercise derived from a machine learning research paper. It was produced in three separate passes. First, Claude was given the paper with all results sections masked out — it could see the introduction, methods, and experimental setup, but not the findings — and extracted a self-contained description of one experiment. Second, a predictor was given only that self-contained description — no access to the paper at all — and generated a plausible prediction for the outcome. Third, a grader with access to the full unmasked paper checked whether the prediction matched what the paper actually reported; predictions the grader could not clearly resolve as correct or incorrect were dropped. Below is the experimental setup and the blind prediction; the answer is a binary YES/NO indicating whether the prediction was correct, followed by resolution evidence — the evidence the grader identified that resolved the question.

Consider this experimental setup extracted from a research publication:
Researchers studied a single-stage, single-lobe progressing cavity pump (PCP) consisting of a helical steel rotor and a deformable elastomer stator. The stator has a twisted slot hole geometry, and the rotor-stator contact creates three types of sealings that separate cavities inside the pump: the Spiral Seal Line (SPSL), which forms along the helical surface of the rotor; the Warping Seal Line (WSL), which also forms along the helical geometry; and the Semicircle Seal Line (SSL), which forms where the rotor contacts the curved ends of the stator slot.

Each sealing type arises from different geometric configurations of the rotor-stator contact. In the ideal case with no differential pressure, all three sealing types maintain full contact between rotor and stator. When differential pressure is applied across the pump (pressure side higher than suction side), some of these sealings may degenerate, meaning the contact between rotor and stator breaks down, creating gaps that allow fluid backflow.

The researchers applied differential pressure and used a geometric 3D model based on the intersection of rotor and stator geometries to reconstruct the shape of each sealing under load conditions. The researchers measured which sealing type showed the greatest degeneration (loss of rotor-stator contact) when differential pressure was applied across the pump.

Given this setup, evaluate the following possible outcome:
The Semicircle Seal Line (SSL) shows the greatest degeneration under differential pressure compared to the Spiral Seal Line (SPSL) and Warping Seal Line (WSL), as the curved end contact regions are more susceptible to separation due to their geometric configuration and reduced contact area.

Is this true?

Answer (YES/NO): YES